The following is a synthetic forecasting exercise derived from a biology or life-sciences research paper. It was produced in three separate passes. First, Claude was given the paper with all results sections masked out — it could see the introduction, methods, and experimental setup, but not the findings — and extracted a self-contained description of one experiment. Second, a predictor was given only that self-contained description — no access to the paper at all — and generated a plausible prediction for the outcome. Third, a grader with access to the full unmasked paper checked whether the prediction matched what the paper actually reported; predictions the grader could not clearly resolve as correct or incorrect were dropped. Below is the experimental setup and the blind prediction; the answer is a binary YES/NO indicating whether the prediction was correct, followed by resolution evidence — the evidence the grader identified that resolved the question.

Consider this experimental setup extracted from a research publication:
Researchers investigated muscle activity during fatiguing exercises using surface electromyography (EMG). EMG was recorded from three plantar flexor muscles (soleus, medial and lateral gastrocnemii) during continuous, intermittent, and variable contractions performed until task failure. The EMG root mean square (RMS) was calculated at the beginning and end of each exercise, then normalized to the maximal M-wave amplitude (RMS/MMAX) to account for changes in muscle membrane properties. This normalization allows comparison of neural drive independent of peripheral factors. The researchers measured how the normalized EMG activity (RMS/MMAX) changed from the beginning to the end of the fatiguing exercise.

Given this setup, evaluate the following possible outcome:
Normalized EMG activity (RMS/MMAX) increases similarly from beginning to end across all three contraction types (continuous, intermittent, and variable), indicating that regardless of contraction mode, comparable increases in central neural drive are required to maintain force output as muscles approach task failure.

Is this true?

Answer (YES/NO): NO